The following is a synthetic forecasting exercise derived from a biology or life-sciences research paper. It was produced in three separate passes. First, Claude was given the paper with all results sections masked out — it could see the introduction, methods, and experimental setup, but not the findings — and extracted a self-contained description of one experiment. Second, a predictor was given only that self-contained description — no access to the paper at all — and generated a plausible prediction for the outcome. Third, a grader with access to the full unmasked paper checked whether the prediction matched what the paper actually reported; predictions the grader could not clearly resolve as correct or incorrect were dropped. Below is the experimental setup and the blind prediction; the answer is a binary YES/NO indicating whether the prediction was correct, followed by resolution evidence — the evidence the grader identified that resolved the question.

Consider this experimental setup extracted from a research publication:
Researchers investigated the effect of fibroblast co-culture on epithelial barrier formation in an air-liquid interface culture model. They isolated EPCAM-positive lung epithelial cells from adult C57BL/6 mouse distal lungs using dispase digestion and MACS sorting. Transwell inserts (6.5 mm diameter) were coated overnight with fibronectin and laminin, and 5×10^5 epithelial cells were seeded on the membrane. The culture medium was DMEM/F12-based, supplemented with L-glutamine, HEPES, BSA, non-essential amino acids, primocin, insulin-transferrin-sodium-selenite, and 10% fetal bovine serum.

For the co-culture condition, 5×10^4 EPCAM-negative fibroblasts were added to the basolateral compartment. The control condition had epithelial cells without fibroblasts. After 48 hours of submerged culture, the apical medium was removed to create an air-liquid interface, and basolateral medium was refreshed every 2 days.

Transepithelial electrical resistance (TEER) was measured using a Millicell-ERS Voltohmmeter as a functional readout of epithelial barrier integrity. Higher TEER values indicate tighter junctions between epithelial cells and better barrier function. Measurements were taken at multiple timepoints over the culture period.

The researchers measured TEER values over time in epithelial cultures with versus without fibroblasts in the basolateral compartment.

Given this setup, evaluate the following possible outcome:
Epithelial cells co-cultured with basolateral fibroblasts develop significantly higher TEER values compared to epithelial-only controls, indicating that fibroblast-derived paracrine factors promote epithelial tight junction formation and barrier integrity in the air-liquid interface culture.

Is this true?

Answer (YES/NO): YES